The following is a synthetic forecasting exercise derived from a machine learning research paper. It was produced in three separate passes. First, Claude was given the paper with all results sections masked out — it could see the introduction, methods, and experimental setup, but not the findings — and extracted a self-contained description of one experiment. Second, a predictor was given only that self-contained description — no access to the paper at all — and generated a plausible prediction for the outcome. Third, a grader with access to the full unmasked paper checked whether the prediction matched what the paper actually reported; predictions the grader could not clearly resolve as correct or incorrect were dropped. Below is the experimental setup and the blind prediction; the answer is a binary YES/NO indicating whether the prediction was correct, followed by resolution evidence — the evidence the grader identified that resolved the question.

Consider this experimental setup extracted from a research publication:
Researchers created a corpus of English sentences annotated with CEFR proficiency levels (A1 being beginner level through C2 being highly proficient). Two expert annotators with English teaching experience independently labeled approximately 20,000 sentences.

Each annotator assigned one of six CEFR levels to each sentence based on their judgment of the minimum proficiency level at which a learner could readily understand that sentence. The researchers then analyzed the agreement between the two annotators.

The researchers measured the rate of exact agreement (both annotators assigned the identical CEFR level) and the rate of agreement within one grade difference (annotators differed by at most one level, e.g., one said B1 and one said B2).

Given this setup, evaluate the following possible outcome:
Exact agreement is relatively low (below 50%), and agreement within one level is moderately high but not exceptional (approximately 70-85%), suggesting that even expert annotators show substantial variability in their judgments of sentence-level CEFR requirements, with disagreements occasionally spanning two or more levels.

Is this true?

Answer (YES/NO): NO